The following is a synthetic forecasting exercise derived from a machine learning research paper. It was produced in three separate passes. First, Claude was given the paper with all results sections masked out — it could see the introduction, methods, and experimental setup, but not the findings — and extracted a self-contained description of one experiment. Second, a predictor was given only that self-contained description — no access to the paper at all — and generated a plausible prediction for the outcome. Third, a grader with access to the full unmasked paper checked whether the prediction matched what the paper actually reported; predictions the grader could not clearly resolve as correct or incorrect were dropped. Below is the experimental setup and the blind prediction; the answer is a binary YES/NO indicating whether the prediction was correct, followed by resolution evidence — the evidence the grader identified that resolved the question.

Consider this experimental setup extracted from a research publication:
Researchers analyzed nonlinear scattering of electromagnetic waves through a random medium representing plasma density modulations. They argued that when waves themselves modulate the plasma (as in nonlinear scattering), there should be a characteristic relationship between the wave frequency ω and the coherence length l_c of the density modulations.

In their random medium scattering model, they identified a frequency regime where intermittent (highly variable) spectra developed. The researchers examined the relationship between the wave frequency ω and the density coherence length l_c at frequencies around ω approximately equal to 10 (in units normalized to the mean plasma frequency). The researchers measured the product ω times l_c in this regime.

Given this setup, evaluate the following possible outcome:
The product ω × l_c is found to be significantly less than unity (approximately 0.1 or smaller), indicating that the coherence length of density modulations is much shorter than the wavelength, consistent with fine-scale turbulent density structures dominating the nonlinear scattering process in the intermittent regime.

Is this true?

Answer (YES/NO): NO